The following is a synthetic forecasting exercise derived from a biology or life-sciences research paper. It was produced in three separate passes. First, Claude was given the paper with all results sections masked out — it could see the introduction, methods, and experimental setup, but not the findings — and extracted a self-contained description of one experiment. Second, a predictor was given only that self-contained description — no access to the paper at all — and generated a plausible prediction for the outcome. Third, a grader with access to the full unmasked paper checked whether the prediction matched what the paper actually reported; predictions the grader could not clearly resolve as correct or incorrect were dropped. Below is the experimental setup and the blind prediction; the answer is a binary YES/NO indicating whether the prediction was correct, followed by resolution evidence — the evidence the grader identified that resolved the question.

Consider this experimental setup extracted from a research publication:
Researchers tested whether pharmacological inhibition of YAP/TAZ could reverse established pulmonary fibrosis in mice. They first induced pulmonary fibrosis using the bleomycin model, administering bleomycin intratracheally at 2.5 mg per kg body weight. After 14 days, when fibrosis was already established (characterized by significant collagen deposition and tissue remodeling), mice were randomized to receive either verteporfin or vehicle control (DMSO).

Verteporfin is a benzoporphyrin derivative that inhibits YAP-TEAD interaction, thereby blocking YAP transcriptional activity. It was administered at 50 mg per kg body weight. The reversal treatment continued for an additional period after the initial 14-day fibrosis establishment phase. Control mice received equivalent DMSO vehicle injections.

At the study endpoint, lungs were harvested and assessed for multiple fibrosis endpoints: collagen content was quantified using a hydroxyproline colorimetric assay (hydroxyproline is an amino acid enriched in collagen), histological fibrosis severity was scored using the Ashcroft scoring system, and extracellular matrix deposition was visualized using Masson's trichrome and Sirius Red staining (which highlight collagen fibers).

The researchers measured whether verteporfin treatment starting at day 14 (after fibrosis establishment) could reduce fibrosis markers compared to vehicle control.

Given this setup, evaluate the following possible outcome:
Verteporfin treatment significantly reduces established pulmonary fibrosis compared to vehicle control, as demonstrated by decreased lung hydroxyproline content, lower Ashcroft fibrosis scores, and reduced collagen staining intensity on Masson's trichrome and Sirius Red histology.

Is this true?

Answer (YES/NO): YES